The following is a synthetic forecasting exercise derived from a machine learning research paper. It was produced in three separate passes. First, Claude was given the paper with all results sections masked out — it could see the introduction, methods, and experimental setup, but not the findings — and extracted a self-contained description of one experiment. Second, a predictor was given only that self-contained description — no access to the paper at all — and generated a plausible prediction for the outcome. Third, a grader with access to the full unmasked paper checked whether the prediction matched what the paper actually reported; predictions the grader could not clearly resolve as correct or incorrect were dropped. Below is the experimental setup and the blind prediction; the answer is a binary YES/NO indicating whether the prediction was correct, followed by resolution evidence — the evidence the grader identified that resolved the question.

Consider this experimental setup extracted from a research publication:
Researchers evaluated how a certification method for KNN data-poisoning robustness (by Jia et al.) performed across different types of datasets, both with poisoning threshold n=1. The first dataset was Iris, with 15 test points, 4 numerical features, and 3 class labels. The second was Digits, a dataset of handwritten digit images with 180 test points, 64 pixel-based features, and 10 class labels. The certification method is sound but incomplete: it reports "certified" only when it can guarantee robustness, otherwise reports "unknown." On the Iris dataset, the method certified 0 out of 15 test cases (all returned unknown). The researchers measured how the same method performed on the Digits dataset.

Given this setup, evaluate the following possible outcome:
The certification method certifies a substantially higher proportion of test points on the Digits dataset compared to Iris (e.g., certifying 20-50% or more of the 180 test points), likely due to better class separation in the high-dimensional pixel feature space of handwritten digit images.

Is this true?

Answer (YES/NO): YES